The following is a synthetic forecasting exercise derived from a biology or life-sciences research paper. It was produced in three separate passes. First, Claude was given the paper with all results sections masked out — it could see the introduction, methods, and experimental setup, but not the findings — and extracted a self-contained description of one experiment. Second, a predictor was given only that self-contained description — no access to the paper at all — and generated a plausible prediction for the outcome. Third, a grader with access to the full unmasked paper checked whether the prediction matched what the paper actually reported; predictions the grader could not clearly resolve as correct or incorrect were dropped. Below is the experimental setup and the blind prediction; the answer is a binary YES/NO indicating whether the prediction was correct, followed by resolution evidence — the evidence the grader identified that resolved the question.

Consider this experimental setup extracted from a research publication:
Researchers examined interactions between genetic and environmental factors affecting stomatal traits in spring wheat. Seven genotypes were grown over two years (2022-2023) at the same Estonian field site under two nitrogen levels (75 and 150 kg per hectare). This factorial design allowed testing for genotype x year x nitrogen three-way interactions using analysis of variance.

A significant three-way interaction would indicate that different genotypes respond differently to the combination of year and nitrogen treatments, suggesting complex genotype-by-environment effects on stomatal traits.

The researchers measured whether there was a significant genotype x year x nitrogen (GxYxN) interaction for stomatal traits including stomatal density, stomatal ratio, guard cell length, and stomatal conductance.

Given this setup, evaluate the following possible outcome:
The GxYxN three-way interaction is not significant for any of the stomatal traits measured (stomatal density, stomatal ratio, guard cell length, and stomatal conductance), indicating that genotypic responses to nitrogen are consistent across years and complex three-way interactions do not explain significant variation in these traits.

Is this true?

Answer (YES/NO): YES